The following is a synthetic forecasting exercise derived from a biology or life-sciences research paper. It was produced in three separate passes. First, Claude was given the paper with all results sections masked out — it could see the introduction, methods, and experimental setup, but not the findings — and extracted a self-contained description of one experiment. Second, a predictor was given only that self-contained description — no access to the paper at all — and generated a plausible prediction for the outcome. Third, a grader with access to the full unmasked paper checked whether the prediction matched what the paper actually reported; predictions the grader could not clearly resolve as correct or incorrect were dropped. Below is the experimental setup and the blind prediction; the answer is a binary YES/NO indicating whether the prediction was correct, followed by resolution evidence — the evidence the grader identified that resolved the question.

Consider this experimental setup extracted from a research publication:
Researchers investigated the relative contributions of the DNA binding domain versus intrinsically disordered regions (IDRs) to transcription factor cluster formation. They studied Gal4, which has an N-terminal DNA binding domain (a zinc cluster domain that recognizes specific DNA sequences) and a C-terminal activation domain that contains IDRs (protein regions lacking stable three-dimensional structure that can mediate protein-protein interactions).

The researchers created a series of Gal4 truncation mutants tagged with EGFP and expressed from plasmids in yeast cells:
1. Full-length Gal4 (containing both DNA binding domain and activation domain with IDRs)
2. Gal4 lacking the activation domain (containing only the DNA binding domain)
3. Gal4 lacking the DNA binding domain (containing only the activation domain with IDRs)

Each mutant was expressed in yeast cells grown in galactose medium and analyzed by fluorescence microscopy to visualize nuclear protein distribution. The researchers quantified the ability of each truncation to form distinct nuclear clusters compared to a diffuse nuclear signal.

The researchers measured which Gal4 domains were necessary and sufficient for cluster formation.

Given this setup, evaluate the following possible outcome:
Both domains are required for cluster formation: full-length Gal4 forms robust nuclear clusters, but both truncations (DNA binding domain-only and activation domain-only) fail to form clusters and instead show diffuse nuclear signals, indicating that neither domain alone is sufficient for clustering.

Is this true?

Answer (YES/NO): NO